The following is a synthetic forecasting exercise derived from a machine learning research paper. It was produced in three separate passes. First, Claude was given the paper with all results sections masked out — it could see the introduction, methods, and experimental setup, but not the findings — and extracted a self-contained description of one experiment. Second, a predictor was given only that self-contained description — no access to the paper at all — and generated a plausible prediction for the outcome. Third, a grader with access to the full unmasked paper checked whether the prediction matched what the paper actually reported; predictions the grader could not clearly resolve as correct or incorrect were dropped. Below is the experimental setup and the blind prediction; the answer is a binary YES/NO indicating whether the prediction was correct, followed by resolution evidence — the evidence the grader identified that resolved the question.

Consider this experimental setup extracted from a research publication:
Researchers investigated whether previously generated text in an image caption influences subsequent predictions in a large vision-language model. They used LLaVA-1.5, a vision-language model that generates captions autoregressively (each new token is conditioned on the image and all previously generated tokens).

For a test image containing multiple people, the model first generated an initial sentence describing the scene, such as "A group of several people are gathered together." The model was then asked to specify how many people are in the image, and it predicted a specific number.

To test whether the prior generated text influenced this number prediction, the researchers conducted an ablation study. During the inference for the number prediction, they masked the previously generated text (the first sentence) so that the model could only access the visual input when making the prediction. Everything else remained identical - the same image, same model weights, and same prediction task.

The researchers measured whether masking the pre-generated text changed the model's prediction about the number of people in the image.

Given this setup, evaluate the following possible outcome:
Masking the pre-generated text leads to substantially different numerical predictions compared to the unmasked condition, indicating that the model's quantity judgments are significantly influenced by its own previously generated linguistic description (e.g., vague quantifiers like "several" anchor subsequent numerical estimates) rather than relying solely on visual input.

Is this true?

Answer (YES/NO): YES